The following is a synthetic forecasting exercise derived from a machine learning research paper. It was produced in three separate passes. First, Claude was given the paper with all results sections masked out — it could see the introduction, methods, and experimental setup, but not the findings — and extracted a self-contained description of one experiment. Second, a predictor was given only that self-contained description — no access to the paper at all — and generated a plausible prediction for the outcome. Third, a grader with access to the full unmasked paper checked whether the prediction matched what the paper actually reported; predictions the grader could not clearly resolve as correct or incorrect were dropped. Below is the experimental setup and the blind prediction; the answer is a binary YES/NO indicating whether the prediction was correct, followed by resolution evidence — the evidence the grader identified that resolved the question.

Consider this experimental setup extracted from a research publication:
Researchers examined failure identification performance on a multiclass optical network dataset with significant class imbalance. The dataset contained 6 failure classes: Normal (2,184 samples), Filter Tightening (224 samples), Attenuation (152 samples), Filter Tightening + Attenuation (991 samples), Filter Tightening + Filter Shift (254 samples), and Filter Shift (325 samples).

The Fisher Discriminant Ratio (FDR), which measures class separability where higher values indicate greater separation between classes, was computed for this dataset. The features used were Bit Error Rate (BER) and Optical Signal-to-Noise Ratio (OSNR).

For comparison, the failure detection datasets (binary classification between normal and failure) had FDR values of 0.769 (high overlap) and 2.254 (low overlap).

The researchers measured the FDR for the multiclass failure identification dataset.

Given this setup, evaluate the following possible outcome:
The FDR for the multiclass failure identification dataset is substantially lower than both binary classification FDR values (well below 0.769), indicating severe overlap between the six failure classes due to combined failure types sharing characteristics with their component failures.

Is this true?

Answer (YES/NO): NO